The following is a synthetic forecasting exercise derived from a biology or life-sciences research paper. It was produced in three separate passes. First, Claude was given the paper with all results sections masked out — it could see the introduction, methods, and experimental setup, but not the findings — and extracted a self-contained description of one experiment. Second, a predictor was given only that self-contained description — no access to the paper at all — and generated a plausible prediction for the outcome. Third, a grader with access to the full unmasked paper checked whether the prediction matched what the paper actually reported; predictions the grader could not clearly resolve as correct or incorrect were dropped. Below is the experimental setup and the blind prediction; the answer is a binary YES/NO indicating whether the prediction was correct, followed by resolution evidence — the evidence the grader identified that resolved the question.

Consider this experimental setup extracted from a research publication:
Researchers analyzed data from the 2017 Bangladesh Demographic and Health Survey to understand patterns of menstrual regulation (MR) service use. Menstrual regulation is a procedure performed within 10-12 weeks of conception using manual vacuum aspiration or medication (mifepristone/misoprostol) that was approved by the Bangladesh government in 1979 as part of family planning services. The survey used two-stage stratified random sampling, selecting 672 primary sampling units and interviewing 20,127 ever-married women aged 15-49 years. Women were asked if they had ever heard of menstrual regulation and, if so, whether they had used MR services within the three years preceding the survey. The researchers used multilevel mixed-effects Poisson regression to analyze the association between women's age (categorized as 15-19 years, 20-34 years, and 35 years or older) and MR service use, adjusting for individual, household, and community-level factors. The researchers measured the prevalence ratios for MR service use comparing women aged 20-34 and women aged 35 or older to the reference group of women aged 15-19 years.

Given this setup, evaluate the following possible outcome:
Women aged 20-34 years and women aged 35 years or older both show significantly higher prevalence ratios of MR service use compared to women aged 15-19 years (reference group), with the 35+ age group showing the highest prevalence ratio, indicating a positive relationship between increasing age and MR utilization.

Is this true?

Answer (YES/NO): YES